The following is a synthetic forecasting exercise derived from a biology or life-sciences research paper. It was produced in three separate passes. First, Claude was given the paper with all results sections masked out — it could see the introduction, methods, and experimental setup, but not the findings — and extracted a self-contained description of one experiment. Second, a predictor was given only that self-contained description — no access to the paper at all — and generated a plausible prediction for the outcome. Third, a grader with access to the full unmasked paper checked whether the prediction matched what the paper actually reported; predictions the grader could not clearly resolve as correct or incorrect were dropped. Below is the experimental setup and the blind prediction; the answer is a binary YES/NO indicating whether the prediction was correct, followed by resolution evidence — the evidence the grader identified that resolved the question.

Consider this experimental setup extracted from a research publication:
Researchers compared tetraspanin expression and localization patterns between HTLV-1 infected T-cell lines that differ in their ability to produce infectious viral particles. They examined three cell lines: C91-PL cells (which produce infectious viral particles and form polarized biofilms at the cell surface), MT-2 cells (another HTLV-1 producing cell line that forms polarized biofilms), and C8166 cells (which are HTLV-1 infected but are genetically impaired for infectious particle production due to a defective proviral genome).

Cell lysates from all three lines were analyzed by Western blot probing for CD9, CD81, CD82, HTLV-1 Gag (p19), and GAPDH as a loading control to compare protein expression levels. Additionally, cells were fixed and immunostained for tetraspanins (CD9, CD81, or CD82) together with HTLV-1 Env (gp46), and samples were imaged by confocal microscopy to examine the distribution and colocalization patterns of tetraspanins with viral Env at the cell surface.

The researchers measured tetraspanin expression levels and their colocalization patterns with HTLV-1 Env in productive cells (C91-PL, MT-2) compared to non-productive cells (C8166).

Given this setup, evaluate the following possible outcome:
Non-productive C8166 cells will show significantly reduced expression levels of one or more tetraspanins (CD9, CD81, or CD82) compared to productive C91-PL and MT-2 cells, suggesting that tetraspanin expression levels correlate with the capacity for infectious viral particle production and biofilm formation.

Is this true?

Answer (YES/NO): NO